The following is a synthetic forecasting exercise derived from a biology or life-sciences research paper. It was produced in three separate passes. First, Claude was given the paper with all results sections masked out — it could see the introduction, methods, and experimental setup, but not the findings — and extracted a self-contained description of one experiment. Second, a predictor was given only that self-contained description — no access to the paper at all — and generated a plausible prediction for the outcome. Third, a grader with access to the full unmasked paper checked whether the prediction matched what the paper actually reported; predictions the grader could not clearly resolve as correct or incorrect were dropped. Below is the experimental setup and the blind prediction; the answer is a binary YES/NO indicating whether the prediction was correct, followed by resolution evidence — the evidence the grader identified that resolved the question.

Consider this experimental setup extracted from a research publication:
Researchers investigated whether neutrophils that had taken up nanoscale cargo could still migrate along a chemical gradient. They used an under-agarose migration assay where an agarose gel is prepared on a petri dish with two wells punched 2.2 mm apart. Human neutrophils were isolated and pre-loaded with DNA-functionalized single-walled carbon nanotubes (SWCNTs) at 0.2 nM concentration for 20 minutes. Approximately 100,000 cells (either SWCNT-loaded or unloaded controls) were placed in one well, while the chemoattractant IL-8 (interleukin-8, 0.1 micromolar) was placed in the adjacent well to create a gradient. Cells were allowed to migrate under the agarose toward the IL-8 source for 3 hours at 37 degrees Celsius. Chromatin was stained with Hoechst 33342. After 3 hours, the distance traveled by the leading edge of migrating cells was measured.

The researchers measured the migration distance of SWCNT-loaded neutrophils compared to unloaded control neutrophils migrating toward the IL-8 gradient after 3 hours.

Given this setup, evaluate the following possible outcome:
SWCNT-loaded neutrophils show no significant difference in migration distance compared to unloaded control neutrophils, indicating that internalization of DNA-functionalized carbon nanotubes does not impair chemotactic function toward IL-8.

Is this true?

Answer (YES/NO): NO